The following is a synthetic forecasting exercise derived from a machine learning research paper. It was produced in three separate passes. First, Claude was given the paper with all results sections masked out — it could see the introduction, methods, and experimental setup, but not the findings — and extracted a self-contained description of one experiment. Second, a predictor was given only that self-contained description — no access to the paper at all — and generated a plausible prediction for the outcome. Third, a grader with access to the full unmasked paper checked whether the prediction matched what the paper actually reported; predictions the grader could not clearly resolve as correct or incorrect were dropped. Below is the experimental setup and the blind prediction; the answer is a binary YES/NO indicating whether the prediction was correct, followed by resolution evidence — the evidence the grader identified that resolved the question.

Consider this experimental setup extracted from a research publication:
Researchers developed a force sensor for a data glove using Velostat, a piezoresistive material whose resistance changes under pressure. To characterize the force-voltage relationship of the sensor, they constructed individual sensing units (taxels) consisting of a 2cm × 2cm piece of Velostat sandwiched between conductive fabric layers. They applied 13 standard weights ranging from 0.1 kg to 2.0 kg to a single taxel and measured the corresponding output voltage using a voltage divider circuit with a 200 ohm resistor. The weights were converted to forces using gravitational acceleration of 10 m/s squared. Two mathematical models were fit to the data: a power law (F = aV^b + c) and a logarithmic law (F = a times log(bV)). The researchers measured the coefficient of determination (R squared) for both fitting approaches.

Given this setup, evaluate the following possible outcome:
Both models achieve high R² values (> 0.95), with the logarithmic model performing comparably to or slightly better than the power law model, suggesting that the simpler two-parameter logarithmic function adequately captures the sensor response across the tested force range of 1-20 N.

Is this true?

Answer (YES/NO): YES